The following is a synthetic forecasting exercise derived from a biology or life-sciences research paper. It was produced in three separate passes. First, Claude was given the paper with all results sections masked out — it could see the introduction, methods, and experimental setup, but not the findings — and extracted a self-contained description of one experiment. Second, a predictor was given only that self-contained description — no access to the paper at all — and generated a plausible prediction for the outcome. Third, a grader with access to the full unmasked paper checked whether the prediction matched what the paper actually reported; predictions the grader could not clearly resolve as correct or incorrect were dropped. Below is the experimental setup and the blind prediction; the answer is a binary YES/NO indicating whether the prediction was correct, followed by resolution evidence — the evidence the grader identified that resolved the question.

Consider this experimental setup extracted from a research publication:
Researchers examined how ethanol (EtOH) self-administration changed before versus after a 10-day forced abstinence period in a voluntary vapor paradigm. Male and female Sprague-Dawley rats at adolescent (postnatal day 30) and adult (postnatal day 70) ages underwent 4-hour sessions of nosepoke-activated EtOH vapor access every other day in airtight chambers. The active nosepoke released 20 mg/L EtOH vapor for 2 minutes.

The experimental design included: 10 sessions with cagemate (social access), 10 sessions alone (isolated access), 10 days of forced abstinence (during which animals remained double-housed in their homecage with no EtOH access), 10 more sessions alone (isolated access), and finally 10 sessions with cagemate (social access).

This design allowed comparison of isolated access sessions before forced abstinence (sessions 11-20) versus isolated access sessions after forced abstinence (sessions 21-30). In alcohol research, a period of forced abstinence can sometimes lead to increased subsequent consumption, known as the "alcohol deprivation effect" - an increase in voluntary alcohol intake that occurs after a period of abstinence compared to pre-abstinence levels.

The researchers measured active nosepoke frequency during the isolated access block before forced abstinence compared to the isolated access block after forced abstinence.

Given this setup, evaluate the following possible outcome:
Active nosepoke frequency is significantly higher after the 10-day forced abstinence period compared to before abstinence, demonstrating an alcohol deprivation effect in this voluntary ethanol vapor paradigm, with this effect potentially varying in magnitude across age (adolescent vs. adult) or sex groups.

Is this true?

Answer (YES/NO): NO